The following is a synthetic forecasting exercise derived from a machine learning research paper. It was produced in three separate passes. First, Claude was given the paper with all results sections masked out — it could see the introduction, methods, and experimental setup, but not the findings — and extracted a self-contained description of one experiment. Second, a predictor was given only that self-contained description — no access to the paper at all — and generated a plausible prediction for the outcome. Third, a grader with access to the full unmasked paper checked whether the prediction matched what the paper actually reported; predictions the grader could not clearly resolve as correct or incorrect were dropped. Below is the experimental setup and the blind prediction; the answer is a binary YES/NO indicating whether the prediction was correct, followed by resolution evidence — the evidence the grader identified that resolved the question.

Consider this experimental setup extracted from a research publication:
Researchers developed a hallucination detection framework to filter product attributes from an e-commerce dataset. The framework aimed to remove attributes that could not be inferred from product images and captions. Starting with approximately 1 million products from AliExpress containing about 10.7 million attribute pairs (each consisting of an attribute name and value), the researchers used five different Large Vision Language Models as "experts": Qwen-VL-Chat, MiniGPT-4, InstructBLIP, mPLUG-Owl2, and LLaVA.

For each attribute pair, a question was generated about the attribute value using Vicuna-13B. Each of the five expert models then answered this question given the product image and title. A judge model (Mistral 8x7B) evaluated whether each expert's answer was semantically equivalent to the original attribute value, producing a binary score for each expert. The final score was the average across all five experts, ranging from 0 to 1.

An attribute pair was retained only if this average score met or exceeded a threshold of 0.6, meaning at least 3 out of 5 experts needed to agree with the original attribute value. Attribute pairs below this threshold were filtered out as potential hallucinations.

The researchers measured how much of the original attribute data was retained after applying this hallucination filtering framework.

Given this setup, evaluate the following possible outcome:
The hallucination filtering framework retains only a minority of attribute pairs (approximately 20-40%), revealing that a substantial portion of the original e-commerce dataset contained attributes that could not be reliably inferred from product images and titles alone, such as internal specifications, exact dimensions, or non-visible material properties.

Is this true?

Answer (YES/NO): NO